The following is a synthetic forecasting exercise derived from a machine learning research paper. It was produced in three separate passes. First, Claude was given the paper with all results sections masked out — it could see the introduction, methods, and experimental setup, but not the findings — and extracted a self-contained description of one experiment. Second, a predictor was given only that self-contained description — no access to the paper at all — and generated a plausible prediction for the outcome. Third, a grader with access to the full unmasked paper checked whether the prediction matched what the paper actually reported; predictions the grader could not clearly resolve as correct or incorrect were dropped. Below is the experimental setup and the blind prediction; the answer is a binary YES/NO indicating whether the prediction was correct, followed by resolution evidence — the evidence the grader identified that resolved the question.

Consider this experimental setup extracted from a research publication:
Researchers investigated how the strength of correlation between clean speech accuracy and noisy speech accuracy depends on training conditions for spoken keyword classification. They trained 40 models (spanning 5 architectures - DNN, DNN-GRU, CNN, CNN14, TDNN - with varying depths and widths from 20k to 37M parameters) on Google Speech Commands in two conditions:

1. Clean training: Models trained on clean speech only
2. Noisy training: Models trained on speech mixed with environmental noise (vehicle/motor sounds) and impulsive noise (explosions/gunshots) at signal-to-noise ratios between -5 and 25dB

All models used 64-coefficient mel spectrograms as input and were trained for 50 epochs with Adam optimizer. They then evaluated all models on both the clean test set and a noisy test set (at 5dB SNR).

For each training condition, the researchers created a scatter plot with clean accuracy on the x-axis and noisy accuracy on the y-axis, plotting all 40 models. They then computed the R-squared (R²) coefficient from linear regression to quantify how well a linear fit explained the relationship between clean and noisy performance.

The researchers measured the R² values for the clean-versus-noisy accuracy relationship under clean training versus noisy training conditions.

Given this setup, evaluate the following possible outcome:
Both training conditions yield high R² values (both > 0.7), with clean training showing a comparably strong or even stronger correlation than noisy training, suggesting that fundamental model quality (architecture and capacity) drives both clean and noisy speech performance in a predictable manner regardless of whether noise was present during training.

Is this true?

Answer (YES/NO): NO